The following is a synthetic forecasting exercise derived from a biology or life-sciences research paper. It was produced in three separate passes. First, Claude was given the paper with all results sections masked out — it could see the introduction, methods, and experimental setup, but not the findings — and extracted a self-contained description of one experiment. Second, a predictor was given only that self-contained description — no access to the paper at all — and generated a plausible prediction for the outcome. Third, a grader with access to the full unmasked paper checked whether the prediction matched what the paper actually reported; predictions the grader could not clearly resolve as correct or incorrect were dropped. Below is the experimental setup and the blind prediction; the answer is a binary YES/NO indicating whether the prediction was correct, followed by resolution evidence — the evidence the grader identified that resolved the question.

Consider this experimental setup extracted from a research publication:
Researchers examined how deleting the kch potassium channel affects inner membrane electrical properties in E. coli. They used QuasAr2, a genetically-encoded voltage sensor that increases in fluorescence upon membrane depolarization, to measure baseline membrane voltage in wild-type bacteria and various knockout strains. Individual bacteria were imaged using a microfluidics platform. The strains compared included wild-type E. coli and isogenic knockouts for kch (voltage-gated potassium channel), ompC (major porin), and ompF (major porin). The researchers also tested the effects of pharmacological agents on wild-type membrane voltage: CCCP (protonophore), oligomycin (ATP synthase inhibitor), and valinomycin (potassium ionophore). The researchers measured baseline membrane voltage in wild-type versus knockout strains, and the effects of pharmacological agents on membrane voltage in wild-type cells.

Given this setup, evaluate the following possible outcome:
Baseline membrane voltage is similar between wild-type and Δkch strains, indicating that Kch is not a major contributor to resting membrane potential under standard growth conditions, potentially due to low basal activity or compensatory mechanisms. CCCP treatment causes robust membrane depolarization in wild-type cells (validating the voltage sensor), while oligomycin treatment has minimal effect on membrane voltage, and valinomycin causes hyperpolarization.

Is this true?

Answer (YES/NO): NO